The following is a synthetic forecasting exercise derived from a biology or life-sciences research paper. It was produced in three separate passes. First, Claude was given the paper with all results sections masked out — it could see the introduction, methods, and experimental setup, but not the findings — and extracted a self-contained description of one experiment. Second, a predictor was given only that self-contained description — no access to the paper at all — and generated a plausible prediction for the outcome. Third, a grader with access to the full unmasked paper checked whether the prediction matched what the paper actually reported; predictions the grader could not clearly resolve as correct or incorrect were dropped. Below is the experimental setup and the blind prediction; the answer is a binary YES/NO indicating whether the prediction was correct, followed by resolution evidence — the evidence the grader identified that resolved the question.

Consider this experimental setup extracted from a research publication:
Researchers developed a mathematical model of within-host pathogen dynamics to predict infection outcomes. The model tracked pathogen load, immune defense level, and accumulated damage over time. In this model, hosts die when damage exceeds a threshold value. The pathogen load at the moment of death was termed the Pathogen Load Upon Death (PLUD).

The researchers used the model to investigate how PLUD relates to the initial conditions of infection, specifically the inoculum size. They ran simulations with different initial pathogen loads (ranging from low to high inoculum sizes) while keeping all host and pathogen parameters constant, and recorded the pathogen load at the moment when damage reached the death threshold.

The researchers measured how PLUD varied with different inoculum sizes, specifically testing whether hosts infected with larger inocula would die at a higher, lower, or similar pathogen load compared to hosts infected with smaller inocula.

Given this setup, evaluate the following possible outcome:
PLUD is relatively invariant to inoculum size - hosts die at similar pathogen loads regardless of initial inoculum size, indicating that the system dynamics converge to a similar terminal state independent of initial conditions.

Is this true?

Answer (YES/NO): YES